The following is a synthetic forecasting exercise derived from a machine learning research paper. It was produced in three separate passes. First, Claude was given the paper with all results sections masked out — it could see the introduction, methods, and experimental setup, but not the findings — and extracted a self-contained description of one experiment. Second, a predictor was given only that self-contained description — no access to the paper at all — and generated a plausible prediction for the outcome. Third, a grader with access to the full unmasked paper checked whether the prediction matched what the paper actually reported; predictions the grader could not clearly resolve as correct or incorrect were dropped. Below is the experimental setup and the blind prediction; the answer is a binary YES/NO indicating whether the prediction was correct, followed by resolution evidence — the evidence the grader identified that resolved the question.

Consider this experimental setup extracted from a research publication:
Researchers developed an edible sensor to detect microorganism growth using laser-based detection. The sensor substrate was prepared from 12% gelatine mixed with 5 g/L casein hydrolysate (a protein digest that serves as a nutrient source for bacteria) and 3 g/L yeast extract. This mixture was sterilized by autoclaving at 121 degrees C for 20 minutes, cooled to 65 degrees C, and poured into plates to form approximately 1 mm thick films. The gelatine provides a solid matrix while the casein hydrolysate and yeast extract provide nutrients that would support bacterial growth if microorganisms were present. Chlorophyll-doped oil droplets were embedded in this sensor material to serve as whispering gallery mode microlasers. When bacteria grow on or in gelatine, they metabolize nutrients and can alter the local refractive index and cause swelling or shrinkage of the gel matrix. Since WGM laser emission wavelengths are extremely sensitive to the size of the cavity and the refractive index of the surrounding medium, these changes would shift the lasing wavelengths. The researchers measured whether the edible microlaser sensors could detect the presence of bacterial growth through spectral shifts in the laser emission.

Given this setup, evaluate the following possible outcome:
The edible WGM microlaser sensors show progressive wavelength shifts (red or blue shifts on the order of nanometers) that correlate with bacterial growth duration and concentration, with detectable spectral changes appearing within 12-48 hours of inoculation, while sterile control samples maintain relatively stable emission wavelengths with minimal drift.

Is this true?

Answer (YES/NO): NO